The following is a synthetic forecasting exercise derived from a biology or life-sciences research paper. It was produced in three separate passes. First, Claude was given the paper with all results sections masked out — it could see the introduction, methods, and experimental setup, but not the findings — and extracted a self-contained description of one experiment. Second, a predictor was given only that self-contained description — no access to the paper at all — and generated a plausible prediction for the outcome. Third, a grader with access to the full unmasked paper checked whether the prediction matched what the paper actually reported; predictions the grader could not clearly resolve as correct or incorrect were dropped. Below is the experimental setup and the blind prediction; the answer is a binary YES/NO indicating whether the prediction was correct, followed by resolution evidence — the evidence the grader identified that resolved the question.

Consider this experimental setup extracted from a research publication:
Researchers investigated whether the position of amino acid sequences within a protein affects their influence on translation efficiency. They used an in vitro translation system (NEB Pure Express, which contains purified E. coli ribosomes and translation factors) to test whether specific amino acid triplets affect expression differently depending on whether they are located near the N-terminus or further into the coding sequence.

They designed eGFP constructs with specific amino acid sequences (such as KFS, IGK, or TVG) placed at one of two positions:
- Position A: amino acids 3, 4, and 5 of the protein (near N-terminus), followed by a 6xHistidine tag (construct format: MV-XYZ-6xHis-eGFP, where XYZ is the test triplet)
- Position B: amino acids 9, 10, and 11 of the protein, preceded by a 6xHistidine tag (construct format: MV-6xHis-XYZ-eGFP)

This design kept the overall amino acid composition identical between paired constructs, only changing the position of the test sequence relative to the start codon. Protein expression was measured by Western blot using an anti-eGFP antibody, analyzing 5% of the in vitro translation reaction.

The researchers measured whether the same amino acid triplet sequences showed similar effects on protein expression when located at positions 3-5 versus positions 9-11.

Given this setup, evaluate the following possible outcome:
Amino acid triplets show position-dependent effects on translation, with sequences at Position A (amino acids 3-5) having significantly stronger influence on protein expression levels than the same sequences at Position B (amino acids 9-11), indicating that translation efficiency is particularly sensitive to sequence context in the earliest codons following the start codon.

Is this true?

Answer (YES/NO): YES